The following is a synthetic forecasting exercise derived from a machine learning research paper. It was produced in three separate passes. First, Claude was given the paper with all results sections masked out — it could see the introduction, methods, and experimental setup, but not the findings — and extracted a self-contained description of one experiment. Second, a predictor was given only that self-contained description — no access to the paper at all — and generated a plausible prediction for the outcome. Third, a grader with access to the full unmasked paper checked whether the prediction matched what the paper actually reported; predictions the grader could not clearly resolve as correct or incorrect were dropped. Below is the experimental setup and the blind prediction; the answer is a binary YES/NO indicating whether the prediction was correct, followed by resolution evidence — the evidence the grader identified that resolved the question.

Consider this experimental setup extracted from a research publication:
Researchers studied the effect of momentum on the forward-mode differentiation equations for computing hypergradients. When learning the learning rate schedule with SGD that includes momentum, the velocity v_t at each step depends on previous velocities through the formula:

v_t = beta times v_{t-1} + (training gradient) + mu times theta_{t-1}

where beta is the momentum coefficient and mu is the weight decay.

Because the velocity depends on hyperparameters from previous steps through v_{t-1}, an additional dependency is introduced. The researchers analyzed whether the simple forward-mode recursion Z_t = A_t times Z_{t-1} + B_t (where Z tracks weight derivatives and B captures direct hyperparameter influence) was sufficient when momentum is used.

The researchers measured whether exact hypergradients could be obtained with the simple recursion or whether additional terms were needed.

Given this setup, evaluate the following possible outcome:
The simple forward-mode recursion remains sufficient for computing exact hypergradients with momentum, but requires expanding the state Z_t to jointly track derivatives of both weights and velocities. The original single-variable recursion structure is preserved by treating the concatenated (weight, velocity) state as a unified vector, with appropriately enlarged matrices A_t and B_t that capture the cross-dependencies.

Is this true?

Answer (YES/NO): NO